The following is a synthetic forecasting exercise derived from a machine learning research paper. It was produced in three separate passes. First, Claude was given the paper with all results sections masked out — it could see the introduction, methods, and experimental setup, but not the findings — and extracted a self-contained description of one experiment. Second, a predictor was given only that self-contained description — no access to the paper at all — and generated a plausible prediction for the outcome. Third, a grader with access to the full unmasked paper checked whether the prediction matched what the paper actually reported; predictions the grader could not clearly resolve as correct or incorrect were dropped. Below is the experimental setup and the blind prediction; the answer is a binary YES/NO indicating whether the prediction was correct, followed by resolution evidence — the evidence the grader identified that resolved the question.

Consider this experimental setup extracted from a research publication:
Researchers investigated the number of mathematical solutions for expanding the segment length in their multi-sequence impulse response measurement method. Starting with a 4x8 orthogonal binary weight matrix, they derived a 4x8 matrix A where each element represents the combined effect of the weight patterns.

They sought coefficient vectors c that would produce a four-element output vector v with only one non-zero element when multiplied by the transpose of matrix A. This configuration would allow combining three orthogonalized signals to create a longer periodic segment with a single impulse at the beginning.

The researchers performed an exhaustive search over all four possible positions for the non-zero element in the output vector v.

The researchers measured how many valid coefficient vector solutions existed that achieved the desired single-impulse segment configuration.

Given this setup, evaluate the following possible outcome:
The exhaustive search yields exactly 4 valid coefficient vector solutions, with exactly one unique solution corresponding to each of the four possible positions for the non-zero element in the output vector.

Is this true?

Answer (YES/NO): NO